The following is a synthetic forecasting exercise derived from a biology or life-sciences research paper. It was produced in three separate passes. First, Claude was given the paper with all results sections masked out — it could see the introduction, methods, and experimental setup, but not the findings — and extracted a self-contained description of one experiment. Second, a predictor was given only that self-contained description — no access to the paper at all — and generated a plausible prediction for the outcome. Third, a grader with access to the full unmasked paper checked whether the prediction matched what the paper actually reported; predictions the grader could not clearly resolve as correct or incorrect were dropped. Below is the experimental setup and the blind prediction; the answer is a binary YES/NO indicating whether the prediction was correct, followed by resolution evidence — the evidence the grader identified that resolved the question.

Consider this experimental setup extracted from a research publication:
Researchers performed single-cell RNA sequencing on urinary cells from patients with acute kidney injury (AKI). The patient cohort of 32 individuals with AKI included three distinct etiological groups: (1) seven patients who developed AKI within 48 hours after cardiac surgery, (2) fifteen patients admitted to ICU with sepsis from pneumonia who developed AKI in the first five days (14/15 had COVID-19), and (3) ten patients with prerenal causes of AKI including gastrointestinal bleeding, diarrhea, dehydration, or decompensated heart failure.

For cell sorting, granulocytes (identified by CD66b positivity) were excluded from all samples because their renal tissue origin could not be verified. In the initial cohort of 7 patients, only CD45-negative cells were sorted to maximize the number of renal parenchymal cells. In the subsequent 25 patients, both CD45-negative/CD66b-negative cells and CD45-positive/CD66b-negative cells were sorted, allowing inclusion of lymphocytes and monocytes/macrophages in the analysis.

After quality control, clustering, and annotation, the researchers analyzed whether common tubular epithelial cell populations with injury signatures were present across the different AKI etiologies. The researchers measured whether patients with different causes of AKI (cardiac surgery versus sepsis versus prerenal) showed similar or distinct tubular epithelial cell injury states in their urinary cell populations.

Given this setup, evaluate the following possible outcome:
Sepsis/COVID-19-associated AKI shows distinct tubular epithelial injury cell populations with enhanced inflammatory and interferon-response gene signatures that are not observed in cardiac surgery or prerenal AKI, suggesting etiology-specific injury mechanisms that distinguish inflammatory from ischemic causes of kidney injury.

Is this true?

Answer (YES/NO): NO